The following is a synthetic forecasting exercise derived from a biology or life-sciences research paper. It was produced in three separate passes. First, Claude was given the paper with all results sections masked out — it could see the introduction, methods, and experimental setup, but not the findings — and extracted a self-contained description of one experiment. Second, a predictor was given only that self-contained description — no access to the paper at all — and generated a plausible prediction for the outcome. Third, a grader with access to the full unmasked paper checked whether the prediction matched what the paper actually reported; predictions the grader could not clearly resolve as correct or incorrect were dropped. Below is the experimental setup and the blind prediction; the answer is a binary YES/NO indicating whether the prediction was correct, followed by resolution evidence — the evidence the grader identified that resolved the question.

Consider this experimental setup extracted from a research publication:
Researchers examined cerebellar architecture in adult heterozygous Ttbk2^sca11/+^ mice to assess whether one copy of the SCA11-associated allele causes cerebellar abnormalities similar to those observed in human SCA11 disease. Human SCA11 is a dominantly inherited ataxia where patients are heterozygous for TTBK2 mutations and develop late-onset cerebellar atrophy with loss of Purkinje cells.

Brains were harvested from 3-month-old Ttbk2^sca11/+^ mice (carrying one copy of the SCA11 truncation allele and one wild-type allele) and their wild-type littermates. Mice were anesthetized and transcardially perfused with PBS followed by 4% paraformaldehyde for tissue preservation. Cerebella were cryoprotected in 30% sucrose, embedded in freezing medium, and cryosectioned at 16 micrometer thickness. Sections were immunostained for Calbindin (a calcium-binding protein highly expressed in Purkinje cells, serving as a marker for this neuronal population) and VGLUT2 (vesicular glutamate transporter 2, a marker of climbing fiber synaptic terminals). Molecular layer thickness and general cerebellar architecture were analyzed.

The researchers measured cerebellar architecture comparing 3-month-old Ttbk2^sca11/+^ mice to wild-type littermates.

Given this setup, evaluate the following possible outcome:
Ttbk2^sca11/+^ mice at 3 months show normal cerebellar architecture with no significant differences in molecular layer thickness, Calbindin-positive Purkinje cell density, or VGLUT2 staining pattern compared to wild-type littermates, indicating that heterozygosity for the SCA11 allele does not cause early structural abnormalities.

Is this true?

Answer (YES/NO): YES